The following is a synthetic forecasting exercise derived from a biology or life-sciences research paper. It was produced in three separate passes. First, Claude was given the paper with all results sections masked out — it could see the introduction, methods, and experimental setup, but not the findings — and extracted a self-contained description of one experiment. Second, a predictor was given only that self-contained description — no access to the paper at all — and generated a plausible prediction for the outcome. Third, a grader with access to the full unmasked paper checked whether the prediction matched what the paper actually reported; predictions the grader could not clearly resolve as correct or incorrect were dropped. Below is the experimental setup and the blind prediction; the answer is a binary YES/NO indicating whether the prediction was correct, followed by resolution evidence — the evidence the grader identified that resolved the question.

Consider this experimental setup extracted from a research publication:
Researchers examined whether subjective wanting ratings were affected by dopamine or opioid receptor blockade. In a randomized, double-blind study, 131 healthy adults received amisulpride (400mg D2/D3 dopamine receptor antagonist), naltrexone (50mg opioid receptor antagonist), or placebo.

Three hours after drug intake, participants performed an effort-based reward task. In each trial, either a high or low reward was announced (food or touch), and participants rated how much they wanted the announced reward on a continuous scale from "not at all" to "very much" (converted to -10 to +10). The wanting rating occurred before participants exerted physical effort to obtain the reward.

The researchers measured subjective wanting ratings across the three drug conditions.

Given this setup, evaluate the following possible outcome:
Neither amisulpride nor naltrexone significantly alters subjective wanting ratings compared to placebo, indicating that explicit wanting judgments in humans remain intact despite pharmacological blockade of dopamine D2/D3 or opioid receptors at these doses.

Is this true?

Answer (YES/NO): YES